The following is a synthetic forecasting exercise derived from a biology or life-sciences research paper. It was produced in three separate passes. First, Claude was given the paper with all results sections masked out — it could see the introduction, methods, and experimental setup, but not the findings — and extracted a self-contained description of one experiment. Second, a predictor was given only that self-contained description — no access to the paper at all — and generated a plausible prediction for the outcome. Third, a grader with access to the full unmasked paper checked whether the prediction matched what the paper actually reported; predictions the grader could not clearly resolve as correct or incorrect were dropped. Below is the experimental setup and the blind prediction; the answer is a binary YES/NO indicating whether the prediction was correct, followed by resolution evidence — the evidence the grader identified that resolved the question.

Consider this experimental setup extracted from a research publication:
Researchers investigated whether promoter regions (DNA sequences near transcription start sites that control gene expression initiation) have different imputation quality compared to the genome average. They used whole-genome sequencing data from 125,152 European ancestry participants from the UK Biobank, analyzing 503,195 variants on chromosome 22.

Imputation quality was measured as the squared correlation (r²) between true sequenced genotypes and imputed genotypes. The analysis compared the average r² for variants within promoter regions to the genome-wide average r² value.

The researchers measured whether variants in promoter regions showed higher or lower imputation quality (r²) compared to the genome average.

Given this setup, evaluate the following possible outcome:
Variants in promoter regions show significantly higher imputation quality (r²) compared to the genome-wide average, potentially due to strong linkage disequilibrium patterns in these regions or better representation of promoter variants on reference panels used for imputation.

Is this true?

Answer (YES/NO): NO